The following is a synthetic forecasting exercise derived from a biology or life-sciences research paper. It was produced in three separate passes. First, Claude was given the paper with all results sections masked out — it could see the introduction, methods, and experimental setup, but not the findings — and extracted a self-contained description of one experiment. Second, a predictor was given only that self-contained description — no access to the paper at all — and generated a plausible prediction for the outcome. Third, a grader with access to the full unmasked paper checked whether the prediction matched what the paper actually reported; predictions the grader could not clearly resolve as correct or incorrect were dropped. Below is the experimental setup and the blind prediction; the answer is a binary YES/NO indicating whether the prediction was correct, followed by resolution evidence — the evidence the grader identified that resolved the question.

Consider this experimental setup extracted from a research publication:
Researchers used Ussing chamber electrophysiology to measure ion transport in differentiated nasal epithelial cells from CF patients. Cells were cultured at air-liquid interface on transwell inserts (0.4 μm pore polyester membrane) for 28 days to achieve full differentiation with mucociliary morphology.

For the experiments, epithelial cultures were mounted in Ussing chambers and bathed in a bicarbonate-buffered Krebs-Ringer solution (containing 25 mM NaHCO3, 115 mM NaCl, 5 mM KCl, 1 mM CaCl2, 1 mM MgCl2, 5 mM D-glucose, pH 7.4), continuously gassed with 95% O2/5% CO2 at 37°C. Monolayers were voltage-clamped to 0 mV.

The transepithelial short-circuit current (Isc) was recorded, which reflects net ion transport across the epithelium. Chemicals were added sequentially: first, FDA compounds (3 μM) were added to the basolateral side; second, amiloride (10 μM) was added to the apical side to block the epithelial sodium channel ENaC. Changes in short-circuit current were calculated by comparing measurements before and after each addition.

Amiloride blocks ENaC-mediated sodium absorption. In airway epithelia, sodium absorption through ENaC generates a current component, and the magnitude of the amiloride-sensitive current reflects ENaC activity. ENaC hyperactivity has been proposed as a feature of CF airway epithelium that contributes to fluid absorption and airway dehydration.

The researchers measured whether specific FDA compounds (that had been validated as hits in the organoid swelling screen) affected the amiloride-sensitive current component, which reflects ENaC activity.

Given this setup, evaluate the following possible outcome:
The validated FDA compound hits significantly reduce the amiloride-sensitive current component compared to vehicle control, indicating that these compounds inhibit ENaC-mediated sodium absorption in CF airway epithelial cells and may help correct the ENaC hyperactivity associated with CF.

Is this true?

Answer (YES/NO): NO